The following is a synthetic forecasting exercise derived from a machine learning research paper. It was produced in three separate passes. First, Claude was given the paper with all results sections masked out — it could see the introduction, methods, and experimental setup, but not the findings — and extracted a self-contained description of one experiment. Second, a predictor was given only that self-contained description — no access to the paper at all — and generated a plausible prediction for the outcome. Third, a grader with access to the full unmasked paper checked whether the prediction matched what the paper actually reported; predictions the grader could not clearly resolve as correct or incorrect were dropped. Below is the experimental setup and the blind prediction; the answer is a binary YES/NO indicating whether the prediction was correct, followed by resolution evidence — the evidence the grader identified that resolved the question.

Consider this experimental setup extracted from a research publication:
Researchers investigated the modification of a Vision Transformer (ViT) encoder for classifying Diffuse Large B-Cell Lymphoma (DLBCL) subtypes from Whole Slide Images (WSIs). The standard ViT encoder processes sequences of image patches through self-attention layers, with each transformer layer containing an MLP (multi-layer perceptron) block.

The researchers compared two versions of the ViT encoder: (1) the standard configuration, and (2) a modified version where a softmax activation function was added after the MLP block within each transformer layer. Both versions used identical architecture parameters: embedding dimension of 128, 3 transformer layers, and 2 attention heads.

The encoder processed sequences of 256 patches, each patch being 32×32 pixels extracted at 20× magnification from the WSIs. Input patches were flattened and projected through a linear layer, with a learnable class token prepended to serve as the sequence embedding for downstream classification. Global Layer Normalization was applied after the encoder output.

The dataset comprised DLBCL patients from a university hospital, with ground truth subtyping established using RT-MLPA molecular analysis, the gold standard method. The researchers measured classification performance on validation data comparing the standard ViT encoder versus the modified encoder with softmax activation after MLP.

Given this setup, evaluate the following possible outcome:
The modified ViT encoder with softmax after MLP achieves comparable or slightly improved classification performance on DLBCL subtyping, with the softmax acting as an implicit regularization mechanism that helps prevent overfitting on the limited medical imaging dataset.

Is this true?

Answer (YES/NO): NO